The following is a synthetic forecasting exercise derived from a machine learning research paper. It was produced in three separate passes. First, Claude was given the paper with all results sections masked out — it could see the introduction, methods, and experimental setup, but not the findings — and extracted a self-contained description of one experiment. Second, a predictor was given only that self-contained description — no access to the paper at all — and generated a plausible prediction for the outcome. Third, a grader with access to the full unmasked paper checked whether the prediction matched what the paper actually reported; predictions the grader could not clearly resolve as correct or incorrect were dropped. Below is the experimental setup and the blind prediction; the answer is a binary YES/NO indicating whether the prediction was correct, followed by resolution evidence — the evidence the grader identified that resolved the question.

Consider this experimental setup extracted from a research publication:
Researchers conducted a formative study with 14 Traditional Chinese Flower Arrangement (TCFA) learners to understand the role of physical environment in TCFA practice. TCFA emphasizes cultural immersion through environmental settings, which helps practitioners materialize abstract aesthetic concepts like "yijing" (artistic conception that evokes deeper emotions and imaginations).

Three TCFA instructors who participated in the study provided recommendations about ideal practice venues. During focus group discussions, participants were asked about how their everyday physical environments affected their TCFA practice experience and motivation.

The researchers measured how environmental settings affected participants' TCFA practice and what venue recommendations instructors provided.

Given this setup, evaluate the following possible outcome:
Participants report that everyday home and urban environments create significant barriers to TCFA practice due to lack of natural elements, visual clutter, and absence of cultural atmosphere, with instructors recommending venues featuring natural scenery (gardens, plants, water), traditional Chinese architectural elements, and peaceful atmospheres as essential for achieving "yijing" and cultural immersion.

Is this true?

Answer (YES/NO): NO